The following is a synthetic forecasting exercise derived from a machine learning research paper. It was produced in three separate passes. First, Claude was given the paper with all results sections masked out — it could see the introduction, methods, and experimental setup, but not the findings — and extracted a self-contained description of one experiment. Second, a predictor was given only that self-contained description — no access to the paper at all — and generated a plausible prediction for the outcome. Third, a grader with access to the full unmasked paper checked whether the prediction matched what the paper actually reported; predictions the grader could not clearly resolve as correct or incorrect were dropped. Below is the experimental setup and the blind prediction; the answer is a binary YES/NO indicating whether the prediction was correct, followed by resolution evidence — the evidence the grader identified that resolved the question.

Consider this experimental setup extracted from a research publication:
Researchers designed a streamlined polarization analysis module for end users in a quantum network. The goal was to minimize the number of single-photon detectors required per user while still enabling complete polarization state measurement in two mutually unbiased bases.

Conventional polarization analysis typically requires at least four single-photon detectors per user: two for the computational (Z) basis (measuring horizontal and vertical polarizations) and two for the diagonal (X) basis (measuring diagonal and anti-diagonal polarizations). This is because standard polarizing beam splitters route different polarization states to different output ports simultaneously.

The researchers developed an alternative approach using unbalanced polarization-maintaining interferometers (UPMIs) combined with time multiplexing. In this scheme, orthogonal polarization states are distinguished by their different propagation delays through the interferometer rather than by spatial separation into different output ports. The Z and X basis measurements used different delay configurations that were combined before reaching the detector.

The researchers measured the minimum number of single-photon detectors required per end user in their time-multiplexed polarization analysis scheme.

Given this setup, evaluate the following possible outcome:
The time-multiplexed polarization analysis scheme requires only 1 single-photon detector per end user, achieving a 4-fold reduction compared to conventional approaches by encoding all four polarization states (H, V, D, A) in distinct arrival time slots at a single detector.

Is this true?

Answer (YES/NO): YES